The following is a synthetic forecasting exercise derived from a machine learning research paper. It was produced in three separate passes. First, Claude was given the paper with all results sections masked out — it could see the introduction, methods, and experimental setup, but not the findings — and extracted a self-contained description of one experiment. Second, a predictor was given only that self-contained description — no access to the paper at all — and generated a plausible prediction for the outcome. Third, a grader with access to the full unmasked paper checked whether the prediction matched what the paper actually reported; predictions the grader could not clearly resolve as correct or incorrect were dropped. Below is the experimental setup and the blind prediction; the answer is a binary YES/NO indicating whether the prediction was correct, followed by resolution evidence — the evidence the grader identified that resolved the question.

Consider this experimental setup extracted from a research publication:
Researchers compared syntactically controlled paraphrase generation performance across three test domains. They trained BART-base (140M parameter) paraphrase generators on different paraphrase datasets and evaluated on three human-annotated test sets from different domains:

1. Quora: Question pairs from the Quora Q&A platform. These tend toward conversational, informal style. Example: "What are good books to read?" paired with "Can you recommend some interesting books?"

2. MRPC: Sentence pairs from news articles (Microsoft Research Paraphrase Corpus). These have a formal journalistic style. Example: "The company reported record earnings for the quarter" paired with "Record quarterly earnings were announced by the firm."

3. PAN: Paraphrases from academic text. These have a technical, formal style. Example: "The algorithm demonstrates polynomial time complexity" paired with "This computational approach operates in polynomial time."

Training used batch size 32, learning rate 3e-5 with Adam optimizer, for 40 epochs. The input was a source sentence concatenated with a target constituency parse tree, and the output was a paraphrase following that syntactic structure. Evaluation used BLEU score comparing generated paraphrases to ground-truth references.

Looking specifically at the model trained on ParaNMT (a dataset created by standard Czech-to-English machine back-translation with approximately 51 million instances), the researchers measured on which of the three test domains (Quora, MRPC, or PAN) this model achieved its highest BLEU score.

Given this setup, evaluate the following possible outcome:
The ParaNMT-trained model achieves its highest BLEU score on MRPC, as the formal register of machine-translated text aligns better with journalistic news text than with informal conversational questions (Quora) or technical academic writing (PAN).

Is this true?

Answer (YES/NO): NO